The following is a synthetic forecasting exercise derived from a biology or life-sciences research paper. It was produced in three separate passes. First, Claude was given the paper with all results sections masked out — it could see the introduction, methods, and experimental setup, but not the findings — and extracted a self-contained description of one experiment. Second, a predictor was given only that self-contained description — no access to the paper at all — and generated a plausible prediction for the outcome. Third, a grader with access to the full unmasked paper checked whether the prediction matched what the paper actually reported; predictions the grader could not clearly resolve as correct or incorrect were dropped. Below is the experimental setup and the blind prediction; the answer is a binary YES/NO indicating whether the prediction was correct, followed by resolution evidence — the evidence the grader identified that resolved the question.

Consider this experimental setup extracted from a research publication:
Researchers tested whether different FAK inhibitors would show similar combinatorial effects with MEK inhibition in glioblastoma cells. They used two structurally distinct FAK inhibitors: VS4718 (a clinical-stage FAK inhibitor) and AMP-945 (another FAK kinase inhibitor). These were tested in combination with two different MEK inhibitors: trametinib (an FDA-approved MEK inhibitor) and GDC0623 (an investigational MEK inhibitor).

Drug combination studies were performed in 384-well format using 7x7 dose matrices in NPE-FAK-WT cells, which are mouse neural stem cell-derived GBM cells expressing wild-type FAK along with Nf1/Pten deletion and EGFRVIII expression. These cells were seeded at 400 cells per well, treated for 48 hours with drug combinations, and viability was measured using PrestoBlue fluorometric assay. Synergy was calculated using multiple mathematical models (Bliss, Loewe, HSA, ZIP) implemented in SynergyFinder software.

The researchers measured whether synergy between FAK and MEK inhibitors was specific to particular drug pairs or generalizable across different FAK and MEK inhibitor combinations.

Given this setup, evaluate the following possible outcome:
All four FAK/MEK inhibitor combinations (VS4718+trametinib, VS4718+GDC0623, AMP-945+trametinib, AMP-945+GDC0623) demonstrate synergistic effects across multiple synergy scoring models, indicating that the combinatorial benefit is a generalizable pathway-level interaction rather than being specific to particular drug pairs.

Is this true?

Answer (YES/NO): NO